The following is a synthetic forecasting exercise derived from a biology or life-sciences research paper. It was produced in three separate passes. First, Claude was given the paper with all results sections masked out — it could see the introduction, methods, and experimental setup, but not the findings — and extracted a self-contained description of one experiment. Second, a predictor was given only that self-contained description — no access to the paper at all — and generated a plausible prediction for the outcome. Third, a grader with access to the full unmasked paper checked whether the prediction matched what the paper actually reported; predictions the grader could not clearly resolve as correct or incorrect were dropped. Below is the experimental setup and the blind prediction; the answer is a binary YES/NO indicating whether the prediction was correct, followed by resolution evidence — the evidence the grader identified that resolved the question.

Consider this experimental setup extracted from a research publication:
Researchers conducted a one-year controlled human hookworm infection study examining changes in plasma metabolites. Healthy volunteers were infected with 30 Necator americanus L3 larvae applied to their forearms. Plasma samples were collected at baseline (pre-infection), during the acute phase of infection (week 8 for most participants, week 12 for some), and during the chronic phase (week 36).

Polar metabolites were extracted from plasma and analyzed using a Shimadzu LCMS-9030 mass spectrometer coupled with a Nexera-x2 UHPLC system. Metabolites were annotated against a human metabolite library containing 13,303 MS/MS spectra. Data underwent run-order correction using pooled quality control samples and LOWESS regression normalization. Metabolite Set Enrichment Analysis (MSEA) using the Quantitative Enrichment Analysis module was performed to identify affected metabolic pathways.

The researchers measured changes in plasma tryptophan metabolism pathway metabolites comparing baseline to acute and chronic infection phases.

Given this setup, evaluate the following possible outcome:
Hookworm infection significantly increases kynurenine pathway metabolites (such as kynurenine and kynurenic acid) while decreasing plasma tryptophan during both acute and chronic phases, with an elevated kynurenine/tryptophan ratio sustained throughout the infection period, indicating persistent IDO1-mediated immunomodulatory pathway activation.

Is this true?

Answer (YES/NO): NO